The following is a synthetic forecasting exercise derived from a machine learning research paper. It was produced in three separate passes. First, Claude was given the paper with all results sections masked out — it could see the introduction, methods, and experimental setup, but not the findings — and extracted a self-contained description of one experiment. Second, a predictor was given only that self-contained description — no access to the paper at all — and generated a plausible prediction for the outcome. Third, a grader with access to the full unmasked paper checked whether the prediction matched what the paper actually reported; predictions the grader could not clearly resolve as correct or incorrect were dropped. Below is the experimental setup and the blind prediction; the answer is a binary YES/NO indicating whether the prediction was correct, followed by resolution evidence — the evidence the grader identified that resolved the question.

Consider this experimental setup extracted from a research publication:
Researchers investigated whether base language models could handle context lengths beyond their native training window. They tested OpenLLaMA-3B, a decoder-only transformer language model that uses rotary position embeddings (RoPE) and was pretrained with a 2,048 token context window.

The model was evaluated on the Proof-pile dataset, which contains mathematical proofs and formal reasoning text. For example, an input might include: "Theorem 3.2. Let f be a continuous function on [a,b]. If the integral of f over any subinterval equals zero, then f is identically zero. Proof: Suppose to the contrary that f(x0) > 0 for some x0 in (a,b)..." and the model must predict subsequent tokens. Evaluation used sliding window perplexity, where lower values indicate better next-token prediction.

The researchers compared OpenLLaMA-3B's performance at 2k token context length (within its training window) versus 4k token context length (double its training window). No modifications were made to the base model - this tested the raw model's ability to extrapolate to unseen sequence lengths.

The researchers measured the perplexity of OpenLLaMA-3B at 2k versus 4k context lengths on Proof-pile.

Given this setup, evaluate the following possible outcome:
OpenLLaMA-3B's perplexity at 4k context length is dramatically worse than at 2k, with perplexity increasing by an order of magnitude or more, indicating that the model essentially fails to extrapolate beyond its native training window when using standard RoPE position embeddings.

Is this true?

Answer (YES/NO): YES